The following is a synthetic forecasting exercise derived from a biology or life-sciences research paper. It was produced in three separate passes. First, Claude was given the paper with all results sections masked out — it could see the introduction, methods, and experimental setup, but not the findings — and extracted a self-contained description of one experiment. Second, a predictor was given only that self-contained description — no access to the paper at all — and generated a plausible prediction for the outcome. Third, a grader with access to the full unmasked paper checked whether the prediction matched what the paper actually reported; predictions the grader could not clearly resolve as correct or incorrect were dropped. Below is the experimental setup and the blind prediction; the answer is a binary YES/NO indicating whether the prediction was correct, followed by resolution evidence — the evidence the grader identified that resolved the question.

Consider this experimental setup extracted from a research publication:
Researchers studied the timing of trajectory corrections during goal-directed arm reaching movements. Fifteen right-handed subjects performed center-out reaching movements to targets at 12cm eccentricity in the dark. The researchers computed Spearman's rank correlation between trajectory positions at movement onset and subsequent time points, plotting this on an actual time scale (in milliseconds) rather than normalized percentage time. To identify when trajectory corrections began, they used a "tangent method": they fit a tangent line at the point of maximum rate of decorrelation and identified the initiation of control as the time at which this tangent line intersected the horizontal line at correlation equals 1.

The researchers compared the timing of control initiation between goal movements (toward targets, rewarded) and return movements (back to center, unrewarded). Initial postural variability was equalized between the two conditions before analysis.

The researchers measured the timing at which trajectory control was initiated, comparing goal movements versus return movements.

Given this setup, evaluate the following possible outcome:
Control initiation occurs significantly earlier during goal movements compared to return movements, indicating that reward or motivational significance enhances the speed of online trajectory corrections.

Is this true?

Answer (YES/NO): YES